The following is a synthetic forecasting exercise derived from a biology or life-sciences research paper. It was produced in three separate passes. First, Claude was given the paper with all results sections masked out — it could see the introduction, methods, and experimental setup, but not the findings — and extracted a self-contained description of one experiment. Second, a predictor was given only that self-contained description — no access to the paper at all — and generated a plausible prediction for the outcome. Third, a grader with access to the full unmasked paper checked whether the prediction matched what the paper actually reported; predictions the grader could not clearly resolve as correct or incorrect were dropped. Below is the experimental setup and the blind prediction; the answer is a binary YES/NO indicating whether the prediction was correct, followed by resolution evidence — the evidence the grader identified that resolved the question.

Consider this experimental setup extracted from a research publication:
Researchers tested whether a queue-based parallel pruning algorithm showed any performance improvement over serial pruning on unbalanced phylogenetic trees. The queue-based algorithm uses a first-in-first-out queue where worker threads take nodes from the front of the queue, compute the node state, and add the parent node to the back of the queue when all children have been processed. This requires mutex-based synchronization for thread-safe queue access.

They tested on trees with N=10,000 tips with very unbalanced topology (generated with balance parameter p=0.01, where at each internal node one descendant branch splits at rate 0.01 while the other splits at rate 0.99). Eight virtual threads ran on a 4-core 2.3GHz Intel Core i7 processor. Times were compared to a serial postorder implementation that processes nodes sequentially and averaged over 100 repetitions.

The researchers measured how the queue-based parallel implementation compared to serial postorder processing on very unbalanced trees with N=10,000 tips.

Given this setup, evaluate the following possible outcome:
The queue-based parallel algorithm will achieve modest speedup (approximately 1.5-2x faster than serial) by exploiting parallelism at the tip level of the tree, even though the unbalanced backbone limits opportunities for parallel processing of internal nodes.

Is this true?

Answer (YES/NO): NO